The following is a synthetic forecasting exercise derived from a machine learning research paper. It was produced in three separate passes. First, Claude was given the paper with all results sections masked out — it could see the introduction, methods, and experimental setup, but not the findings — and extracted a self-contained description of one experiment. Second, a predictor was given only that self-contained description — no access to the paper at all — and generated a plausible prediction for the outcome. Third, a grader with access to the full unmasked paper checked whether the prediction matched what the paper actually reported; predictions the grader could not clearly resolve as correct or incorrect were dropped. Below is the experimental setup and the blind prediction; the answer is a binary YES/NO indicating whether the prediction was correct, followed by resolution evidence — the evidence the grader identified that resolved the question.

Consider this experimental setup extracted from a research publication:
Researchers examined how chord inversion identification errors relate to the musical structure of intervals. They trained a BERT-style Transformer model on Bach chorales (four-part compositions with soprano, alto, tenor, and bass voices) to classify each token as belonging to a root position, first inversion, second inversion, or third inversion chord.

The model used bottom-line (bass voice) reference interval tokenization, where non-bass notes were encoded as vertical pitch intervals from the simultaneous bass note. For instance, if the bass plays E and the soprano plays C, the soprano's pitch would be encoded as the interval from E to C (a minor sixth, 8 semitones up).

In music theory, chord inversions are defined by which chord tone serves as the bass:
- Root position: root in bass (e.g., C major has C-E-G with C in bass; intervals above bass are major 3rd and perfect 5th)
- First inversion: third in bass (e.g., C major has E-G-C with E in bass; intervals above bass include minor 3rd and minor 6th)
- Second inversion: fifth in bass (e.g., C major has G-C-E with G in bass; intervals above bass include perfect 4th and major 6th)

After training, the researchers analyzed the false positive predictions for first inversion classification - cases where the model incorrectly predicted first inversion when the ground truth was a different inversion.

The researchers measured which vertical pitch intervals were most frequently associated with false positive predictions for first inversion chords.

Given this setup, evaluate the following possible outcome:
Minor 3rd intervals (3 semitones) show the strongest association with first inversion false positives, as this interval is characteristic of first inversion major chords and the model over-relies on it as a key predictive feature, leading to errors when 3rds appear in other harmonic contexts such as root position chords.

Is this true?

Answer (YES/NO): NO